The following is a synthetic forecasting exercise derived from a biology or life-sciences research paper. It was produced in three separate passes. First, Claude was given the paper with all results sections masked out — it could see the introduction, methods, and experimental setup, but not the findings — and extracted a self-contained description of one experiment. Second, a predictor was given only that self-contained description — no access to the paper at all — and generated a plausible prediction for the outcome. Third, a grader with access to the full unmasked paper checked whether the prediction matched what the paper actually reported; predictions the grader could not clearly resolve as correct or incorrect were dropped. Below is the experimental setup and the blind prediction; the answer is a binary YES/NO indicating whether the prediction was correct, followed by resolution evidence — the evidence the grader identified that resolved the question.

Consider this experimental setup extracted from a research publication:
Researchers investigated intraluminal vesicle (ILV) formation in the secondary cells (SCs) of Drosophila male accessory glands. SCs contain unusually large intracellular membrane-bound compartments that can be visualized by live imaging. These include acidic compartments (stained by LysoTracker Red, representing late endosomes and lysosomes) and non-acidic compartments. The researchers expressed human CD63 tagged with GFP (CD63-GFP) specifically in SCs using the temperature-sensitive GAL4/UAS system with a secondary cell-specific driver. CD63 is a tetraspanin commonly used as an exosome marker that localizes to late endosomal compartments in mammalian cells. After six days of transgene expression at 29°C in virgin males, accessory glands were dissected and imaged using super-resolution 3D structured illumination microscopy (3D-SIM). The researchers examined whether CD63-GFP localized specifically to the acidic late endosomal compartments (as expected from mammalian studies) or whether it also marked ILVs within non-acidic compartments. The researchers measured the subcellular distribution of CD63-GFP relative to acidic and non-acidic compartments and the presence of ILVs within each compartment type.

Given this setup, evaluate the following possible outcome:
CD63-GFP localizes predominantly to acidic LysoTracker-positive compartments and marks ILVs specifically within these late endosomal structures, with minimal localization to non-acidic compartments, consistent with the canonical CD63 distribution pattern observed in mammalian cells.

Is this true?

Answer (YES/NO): NO